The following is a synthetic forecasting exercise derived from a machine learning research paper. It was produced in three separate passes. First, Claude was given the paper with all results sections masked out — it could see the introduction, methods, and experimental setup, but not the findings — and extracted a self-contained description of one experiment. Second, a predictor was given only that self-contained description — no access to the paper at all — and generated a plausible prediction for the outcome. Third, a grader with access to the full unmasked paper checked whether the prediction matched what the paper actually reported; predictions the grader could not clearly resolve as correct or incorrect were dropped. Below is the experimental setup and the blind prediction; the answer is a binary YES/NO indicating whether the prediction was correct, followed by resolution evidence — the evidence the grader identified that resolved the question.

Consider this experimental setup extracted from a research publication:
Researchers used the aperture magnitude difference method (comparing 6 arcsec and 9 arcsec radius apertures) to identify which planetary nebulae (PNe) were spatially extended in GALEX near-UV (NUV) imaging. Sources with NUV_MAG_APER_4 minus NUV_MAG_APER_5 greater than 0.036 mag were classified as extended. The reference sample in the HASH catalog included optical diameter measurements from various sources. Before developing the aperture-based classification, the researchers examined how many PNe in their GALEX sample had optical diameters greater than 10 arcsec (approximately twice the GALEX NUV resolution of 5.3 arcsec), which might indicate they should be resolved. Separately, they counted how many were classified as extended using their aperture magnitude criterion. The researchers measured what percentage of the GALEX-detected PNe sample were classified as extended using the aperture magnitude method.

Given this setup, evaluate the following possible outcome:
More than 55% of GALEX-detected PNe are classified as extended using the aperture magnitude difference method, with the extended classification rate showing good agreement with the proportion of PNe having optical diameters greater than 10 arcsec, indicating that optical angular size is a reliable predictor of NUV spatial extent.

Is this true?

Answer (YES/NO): NO